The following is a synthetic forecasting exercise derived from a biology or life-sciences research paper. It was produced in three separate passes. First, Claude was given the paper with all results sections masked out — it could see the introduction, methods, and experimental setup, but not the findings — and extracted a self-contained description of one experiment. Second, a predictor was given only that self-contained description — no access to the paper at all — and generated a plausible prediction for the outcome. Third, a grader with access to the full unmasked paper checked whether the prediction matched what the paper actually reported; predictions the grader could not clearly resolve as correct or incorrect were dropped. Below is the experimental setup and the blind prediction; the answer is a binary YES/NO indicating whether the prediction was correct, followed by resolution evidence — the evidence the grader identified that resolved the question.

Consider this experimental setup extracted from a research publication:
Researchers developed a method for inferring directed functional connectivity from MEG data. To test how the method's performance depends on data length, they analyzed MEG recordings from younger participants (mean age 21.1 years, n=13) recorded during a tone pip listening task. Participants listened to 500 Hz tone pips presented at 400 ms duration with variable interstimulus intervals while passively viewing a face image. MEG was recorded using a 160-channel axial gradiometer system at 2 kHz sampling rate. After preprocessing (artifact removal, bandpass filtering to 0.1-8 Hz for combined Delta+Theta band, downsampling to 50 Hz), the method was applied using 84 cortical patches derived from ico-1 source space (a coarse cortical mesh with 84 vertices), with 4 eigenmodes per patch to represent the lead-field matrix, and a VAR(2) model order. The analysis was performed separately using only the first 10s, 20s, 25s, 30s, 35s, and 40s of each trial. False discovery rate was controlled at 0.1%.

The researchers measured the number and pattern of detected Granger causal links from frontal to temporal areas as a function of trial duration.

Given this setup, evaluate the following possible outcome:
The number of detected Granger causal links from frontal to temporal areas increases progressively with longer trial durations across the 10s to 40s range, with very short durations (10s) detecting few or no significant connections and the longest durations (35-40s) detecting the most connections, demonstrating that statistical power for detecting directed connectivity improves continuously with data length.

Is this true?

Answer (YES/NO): NO